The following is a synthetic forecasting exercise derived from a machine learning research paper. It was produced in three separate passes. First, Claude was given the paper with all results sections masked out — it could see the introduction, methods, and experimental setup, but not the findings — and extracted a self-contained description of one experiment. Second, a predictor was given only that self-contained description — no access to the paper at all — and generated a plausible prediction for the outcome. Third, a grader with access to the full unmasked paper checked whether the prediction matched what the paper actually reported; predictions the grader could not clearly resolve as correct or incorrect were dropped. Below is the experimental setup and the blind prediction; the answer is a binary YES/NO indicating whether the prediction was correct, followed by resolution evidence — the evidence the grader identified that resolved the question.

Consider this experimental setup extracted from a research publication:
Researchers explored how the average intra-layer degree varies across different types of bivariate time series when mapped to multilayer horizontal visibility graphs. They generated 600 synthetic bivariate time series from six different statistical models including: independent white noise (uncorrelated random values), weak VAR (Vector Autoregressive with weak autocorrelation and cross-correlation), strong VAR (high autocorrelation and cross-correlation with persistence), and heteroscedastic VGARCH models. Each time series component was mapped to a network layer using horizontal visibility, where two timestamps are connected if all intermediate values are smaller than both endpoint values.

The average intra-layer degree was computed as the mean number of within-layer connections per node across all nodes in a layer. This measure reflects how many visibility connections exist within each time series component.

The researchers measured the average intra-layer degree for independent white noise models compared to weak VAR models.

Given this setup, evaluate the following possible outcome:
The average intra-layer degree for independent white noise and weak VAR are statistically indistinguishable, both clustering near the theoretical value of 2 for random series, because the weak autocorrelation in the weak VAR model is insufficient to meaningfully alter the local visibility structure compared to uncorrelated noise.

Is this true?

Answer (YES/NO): YES